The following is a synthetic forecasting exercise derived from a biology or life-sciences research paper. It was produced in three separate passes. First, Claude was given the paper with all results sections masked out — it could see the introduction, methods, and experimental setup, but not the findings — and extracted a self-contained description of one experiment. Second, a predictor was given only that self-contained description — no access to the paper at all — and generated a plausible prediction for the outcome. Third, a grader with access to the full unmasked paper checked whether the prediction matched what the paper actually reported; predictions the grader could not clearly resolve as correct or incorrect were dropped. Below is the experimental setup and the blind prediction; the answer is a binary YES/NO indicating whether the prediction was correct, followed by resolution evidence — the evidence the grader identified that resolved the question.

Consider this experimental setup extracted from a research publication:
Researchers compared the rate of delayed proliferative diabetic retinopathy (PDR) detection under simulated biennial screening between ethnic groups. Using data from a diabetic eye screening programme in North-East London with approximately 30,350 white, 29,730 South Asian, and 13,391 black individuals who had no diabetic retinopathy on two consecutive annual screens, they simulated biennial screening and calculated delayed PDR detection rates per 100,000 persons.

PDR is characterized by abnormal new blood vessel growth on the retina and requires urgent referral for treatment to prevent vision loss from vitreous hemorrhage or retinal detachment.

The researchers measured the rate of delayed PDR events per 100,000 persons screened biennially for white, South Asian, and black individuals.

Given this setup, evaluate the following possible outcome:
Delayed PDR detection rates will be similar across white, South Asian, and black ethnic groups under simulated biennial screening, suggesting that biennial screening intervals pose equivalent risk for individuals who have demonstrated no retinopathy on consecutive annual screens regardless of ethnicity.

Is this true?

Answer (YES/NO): NO